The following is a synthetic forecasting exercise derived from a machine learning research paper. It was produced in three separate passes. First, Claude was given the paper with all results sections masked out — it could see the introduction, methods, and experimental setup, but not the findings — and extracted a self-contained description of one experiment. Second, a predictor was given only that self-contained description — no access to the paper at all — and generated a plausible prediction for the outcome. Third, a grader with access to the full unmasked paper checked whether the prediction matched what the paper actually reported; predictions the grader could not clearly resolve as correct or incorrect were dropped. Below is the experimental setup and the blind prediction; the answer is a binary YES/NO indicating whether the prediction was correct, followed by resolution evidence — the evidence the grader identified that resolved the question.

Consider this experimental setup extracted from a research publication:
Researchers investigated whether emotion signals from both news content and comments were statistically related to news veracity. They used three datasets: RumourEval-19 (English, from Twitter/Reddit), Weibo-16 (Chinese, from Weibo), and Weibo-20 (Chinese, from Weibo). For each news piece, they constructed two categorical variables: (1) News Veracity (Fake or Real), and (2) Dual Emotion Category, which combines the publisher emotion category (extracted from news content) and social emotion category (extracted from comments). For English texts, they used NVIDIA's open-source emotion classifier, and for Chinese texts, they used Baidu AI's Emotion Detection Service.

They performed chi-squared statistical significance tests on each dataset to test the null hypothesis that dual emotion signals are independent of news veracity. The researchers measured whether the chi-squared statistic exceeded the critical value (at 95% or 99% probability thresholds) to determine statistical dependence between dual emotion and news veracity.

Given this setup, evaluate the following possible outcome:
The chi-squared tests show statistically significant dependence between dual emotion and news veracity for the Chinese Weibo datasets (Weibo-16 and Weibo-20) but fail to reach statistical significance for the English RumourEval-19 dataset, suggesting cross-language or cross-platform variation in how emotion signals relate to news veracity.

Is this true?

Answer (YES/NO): NO